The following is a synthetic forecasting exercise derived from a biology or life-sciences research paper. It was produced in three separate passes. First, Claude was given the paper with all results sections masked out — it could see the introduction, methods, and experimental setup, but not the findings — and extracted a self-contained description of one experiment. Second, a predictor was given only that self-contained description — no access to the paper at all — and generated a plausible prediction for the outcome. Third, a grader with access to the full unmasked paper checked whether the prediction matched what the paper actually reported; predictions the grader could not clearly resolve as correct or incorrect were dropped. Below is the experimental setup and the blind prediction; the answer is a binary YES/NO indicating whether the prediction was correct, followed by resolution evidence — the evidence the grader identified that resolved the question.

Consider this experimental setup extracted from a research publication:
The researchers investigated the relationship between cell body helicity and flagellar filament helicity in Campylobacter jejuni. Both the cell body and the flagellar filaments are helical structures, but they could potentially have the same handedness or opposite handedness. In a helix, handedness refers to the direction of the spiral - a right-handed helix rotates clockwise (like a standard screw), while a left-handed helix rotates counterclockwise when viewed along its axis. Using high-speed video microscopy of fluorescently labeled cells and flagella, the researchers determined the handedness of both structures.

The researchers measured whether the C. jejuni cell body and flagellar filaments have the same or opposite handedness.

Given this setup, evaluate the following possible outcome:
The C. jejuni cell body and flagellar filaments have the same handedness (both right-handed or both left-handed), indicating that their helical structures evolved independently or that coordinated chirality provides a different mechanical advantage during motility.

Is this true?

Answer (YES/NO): NO